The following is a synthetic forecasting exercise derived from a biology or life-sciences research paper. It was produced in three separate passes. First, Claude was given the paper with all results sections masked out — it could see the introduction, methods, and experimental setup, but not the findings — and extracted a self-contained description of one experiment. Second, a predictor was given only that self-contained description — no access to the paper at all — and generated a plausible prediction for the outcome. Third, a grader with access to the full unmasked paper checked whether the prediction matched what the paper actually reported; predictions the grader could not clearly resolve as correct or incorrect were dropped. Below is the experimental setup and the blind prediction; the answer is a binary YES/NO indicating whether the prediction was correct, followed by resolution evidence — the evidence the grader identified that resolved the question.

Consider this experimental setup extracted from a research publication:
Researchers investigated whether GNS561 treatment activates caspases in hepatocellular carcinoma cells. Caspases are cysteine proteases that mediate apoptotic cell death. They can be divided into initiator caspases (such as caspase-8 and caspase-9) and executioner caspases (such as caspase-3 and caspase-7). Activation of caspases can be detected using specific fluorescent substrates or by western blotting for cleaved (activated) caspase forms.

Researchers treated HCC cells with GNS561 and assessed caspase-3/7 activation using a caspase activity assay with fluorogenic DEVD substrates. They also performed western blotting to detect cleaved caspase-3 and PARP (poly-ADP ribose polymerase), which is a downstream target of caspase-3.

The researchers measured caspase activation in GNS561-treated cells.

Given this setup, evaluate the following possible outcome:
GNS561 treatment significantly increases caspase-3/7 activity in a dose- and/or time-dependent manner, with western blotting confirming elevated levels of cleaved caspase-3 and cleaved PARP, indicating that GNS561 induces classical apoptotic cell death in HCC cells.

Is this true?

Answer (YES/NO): YES